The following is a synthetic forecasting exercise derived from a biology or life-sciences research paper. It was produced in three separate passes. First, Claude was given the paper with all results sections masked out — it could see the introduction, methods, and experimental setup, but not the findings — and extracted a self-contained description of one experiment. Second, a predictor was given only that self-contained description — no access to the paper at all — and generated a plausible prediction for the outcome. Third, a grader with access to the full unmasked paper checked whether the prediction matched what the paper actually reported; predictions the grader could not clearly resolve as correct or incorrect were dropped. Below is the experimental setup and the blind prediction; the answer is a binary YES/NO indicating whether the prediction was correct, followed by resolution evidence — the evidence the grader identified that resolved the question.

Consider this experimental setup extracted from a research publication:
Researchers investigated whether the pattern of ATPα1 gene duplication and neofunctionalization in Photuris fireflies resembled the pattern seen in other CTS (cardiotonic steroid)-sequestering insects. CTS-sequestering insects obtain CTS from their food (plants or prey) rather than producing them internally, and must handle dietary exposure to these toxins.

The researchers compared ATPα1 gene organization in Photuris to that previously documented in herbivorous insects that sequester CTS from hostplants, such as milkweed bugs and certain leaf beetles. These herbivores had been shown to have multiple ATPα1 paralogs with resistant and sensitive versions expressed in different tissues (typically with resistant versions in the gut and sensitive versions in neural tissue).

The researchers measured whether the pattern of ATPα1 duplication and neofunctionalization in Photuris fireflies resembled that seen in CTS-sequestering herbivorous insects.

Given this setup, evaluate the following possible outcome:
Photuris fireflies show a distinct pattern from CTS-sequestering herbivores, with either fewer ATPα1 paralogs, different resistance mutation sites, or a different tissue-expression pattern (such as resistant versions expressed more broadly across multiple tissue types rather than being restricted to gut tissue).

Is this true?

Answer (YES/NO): NO